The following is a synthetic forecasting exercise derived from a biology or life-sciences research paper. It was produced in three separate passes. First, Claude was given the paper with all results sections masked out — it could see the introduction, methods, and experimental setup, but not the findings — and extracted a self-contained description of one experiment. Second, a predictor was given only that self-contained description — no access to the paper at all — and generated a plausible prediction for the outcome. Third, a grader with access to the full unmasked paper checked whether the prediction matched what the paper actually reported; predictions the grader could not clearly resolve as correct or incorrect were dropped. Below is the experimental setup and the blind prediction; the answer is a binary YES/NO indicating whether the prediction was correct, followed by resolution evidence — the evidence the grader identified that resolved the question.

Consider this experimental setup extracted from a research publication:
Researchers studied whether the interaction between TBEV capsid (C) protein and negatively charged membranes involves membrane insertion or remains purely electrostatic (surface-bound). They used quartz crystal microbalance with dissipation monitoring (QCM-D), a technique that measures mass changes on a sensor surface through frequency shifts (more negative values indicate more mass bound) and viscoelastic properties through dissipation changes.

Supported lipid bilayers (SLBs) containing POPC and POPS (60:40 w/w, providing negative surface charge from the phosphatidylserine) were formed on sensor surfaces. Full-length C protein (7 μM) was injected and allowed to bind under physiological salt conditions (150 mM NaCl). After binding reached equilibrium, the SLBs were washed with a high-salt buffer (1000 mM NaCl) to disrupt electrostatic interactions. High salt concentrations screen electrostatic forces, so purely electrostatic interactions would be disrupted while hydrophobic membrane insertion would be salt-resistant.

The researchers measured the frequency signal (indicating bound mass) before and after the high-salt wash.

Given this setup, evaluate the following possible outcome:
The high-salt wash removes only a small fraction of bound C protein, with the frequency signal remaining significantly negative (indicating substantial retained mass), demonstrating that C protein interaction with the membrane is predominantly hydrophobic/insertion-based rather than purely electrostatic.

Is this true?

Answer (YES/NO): NO